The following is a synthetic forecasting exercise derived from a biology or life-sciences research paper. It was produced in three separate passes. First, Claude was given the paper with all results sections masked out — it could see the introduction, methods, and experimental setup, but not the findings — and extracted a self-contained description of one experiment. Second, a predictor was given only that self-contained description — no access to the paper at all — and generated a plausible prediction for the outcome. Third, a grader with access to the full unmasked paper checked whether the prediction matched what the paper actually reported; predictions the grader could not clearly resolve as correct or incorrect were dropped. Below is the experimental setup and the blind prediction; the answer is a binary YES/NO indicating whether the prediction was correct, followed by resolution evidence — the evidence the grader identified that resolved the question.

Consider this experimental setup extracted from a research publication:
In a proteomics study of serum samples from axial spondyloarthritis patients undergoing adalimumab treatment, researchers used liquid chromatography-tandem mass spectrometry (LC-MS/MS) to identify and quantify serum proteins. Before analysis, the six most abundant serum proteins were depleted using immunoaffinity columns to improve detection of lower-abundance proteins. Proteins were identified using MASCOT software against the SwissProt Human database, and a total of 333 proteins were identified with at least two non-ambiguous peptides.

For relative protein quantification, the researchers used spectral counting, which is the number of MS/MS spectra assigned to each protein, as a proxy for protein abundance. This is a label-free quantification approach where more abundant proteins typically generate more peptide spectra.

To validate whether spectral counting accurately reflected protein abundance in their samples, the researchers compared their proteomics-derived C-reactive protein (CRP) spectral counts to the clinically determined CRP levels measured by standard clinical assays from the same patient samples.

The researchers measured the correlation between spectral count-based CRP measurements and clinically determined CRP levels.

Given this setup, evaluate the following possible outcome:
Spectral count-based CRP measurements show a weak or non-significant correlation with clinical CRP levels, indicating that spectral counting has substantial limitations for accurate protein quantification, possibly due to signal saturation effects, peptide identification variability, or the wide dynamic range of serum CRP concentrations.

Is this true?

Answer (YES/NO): NO